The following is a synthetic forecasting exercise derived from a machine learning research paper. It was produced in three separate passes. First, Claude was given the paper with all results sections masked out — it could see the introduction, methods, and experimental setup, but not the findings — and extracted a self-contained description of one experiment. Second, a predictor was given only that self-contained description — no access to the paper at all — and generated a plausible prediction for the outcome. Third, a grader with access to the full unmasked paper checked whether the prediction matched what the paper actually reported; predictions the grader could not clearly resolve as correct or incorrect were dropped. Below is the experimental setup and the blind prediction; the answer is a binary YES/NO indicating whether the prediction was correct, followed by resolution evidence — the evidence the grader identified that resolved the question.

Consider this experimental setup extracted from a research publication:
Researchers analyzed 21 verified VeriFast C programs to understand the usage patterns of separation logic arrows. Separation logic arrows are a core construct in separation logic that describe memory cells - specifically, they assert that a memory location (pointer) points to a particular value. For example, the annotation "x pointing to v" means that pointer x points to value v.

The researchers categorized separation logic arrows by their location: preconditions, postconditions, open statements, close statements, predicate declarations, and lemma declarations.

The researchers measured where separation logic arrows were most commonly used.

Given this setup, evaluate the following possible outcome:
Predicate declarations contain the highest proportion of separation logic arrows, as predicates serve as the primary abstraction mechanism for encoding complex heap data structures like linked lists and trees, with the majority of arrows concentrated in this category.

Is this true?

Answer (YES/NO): YES